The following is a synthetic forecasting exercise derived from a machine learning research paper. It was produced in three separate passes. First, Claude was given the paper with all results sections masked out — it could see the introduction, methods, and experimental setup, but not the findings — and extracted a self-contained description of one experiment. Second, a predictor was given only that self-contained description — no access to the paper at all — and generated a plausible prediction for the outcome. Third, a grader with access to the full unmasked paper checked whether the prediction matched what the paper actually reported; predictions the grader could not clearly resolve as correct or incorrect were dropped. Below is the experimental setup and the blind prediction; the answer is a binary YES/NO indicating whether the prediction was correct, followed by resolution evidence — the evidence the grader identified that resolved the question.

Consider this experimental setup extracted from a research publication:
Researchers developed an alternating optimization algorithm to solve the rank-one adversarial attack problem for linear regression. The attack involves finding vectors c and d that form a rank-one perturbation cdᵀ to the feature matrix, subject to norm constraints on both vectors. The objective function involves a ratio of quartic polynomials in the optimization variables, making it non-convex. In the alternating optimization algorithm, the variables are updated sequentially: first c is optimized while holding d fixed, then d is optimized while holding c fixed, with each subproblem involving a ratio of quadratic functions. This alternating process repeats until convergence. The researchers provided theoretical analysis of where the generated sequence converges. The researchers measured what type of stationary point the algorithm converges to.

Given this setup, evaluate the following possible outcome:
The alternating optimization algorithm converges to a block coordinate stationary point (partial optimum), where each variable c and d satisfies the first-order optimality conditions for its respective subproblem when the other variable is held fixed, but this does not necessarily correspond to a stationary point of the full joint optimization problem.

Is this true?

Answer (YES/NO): NO